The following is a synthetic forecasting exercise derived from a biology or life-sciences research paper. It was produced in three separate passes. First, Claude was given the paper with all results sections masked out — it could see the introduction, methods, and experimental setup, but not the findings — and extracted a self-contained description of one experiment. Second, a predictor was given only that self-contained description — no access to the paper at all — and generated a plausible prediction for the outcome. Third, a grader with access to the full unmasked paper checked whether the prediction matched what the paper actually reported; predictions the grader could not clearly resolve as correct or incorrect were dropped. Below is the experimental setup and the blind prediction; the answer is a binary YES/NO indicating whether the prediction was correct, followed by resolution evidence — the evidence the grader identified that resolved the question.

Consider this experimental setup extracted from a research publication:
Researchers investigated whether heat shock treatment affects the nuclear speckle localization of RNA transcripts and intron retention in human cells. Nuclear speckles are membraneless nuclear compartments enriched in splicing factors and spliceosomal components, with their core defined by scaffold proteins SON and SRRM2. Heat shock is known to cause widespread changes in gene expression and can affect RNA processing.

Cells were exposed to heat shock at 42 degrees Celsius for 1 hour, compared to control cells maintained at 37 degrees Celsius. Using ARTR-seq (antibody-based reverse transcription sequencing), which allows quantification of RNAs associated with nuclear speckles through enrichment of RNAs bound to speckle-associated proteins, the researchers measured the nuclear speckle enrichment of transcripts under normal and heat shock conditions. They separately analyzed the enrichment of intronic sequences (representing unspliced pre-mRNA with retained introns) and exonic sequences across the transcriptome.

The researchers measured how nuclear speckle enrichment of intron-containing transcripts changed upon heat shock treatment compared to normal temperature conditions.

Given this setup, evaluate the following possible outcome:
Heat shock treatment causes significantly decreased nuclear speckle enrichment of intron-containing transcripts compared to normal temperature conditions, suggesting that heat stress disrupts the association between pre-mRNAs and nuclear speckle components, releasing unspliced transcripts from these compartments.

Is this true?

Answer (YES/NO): NO